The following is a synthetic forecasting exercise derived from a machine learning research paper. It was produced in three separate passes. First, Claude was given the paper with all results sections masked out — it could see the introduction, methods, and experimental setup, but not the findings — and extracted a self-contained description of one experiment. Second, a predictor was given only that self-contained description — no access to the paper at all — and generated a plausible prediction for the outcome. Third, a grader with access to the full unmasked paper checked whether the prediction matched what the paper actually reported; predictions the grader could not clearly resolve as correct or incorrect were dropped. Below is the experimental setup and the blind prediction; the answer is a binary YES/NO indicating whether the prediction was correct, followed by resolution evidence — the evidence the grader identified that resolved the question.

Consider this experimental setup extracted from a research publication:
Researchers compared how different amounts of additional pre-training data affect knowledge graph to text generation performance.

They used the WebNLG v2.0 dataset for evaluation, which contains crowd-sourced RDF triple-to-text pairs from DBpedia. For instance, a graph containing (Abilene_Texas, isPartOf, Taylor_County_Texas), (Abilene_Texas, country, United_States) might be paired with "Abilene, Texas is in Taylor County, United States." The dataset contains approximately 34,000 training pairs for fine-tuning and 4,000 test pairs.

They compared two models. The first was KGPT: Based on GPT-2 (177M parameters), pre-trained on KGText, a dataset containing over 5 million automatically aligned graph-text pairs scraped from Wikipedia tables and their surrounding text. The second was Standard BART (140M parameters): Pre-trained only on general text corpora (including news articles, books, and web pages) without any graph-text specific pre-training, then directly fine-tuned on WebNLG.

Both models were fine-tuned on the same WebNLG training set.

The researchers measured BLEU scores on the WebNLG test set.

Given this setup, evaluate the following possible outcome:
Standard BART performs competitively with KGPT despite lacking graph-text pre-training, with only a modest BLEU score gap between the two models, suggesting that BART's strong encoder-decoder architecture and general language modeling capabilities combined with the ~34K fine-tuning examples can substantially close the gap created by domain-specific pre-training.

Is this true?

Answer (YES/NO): NO